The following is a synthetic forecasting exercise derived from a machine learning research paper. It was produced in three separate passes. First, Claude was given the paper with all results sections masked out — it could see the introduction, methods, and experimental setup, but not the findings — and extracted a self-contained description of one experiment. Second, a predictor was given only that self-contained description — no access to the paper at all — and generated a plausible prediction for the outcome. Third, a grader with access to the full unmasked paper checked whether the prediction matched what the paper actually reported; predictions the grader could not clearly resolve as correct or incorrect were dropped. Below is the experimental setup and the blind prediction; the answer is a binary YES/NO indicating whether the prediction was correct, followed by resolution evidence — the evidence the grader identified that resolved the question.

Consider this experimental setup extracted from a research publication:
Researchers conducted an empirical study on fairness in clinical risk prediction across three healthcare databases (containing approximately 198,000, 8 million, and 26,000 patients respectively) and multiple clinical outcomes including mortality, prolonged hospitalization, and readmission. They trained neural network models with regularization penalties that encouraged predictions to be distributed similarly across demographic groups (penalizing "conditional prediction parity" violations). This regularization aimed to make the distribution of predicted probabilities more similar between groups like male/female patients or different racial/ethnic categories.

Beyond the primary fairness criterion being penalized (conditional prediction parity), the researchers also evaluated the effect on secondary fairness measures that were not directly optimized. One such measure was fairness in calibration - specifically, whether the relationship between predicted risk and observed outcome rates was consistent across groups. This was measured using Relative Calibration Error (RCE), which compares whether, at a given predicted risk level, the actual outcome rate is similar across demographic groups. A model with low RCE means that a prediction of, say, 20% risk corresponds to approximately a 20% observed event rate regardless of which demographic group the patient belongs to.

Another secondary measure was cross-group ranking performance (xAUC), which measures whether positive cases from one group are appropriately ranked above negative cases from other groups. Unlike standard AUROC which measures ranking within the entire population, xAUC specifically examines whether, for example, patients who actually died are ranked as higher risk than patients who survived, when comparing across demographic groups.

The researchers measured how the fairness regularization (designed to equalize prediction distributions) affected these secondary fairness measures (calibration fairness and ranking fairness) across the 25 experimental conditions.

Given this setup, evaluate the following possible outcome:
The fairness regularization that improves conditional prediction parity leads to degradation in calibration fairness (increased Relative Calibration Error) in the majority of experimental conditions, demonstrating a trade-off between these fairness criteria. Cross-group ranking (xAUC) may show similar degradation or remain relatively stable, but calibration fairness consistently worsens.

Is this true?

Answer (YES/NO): NO